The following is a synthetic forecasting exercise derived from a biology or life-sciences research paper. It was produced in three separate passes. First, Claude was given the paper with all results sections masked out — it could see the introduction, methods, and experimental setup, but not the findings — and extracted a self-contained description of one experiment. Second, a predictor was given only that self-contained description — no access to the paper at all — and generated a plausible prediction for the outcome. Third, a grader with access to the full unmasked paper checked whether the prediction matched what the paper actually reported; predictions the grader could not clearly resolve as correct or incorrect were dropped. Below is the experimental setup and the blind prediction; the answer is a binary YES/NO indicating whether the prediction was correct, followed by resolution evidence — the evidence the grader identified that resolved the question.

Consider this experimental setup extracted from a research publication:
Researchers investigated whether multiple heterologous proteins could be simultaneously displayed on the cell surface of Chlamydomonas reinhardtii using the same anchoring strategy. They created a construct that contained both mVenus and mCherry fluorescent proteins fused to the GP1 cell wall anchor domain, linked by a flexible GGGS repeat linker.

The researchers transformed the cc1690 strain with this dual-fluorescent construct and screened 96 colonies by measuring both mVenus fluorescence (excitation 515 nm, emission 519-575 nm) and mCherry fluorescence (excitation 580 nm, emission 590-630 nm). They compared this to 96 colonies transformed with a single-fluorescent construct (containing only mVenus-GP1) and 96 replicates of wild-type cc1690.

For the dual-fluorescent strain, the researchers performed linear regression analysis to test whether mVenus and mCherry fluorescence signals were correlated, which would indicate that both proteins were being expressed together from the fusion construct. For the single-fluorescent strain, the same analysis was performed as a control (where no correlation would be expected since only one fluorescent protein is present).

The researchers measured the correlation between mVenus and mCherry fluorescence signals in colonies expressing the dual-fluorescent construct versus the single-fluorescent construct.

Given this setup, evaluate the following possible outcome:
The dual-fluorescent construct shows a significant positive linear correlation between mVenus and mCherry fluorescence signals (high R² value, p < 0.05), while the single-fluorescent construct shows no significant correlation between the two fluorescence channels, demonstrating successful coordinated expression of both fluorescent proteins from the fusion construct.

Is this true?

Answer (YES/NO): YES